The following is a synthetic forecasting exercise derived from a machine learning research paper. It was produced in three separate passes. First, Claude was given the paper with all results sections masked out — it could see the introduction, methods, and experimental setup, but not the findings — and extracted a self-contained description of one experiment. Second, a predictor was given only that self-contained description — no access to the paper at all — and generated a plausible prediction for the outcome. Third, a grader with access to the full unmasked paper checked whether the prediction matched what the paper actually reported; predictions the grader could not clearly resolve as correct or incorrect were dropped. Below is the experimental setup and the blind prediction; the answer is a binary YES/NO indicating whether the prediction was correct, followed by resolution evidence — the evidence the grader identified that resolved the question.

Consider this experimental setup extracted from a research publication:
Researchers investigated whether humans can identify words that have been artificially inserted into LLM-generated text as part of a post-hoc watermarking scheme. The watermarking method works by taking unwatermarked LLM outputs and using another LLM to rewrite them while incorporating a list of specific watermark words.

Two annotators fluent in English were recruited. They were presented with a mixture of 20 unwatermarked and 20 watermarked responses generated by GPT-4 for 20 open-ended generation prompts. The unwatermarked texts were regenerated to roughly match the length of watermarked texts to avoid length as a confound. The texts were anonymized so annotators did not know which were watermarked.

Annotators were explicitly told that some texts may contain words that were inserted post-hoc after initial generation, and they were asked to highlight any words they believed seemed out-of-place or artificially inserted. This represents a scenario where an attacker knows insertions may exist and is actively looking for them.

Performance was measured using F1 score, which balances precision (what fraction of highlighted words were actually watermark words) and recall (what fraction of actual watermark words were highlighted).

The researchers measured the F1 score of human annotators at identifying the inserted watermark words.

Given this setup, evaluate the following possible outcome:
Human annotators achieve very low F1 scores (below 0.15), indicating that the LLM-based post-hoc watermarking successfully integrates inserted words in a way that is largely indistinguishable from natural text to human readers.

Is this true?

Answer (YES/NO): YES